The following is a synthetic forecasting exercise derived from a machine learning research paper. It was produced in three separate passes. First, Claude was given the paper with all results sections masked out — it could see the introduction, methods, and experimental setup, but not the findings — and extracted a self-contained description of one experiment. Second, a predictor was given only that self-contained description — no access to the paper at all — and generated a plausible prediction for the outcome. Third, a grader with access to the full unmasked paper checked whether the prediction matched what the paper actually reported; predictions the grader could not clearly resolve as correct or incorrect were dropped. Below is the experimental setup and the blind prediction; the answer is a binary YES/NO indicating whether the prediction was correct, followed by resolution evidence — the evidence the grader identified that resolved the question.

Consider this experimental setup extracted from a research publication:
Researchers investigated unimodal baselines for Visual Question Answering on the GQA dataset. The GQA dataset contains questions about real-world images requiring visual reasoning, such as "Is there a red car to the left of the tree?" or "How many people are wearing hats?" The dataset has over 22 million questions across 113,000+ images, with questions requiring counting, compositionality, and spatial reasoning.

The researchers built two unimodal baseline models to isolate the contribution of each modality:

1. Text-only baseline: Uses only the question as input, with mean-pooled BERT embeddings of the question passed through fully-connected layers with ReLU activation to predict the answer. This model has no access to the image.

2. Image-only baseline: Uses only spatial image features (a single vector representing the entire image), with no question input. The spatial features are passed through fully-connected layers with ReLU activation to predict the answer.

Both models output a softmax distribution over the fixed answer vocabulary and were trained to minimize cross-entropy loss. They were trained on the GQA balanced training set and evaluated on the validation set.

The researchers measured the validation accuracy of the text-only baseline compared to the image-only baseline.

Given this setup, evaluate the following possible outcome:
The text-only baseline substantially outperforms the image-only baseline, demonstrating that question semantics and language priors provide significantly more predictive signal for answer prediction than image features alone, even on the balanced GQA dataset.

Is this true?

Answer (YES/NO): YES